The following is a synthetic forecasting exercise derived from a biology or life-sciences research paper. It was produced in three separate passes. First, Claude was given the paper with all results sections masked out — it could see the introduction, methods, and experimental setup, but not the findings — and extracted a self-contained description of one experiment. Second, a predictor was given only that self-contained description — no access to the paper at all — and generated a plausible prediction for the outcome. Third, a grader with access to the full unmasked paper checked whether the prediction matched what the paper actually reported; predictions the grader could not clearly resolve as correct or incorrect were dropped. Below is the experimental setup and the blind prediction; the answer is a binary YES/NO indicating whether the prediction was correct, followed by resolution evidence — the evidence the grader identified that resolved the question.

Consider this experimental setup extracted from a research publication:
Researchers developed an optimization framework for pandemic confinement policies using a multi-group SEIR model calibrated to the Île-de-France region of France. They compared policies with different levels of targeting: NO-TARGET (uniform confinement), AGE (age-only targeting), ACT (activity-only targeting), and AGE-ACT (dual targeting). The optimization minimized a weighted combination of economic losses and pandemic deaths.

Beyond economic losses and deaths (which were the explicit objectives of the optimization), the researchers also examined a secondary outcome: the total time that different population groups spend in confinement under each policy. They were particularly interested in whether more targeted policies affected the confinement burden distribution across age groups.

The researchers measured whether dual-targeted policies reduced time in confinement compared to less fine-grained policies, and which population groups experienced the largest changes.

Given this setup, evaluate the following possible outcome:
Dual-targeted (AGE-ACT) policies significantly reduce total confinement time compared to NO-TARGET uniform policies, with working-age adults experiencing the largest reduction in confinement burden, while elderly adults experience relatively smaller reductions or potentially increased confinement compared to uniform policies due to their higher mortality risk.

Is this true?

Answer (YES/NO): NO